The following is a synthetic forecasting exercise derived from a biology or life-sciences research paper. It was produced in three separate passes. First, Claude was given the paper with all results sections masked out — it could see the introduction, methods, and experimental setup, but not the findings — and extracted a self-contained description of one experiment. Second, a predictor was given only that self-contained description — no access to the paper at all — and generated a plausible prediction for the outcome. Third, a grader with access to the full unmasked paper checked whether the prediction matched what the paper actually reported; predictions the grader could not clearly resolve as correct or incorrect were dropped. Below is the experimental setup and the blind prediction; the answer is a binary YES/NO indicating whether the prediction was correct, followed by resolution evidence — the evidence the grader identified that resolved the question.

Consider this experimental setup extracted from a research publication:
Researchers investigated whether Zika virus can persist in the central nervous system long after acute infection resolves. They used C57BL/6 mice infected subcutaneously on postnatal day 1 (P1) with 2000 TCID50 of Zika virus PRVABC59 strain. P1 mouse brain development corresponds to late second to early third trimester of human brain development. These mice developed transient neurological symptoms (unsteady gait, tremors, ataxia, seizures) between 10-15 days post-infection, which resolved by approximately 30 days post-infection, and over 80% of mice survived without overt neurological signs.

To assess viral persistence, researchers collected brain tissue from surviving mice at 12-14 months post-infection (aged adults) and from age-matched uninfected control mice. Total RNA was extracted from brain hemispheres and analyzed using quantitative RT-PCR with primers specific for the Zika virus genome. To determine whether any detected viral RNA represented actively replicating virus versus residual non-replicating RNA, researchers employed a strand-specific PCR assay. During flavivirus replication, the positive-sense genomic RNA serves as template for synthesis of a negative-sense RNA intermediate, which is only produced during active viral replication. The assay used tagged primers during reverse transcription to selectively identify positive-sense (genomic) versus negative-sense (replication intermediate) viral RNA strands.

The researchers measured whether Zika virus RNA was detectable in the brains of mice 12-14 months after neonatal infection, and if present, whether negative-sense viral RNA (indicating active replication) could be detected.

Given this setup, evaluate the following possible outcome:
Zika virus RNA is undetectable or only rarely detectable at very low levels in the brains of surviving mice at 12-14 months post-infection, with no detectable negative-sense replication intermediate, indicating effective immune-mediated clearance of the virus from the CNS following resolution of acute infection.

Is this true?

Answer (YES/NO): NO